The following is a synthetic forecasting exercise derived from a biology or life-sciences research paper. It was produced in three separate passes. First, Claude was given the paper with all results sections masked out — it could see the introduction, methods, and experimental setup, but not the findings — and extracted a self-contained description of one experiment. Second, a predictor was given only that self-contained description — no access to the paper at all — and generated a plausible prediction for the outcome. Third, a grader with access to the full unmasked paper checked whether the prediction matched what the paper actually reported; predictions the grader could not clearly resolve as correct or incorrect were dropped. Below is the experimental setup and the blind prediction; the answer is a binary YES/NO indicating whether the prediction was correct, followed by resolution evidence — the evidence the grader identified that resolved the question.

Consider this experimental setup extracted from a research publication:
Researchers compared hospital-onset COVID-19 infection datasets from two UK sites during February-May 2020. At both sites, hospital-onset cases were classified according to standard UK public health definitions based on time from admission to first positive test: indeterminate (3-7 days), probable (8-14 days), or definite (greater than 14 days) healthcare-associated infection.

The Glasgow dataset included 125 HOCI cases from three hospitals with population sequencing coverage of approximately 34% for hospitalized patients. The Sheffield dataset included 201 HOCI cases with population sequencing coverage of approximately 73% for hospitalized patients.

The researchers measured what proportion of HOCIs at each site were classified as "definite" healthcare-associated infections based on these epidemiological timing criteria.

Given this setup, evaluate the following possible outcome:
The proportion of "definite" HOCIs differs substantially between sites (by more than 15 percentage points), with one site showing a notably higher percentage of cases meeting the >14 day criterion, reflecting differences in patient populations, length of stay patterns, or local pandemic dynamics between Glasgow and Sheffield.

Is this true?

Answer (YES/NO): YES